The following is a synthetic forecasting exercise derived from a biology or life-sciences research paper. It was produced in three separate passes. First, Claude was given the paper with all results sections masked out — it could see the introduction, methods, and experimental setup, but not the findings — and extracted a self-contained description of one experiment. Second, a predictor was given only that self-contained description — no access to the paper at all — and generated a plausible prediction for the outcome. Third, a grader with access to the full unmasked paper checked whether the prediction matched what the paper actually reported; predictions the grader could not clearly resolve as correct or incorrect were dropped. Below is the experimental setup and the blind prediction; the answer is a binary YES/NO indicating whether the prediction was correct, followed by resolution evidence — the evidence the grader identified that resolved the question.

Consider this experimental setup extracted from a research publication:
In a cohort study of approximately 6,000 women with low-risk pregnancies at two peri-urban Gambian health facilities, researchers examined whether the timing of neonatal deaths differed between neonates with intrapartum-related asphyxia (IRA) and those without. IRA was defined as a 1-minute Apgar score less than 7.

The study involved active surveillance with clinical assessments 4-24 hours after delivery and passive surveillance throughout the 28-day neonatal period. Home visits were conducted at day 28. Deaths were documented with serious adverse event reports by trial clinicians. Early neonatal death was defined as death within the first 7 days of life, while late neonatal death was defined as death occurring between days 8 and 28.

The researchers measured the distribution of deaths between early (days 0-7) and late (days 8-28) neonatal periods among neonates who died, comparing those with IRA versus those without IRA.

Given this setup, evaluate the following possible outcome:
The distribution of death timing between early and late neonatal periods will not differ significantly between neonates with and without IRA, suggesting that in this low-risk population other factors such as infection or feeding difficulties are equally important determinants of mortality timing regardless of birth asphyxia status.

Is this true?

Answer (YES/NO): NO